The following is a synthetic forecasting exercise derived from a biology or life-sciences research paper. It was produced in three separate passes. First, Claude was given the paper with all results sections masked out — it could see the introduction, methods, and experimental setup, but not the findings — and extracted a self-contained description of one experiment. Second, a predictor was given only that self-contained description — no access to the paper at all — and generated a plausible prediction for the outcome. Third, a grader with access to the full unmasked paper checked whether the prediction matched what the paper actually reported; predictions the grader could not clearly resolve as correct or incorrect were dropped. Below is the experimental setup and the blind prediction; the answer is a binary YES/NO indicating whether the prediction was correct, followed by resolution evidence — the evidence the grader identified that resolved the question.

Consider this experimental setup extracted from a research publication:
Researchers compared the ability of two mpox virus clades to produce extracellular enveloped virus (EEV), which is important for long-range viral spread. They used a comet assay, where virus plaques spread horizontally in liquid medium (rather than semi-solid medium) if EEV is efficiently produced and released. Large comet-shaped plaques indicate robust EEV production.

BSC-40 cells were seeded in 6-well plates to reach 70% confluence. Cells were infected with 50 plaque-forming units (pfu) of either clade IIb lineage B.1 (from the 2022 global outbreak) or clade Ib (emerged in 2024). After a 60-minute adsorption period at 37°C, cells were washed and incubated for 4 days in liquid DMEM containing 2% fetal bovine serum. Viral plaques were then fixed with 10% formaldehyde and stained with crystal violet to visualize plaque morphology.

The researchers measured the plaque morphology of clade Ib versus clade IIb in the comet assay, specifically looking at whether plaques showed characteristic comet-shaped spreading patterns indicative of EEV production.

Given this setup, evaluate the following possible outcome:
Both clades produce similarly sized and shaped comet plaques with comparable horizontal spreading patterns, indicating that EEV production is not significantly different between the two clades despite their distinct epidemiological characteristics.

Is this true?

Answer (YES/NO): NO